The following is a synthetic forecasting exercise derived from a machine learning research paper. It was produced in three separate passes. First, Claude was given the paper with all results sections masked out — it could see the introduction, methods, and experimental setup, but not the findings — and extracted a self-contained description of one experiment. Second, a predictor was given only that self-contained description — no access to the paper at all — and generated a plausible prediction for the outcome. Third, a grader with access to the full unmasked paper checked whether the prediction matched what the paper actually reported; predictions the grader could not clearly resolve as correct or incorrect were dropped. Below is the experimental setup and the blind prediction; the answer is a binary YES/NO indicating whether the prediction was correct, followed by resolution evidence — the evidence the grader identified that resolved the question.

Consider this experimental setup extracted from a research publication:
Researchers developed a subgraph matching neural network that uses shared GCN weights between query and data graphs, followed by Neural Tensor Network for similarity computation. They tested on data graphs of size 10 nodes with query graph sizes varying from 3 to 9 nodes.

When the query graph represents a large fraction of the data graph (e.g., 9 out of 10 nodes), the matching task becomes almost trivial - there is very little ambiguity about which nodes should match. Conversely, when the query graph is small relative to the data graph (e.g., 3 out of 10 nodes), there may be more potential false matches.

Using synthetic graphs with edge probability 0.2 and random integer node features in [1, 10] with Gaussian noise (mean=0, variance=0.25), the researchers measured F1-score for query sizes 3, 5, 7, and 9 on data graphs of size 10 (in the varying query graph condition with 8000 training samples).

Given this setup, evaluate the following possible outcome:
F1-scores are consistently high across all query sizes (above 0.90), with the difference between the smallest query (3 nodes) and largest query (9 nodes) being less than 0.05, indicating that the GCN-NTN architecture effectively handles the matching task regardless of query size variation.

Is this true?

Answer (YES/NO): YES